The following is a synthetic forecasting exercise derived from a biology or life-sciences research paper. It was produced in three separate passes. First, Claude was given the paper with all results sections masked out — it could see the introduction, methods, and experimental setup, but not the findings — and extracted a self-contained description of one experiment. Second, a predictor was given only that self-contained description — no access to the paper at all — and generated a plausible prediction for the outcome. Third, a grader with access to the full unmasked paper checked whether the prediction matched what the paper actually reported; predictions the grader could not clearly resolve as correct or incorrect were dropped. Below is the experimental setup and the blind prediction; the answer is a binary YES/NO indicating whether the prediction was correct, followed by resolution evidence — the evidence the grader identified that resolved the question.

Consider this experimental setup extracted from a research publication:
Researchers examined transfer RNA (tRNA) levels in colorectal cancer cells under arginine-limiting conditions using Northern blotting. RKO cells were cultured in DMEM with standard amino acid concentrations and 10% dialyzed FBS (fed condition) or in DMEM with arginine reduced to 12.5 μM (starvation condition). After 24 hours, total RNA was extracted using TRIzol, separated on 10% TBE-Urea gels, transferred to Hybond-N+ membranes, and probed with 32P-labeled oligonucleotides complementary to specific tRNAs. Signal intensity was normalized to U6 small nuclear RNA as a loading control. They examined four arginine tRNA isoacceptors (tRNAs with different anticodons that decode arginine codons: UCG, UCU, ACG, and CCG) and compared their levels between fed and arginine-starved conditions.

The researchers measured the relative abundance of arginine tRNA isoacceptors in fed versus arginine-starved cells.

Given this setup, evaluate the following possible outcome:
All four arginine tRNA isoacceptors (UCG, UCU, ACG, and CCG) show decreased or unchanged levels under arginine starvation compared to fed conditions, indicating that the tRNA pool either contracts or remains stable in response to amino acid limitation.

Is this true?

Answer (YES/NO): YES